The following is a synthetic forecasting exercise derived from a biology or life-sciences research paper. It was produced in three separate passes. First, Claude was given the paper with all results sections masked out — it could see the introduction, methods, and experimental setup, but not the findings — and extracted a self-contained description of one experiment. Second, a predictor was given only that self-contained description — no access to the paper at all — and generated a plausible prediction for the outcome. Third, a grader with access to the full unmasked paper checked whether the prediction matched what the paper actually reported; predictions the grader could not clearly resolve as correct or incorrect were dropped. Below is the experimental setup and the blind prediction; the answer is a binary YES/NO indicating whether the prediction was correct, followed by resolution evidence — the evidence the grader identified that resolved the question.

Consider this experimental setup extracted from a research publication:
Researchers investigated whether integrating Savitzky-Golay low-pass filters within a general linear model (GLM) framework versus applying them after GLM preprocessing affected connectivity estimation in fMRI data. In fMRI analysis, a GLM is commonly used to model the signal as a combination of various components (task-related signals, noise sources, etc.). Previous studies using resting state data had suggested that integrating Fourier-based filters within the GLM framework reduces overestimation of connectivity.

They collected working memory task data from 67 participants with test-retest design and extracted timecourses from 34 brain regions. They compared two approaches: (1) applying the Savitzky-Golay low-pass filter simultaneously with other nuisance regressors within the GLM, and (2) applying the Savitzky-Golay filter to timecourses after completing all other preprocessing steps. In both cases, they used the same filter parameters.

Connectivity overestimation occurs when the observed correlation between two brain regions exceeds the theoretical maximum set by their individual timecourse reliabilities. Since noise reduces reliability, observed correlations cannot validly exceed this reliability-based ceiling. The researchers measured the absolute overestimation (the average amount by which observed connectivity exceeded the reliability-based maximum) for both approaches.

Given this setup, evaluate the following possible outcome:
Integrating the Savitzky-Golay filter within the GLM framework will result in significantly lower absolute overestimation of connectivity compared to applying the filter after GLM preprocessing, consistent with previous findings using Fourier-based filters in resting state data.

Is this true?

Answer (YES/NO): NO